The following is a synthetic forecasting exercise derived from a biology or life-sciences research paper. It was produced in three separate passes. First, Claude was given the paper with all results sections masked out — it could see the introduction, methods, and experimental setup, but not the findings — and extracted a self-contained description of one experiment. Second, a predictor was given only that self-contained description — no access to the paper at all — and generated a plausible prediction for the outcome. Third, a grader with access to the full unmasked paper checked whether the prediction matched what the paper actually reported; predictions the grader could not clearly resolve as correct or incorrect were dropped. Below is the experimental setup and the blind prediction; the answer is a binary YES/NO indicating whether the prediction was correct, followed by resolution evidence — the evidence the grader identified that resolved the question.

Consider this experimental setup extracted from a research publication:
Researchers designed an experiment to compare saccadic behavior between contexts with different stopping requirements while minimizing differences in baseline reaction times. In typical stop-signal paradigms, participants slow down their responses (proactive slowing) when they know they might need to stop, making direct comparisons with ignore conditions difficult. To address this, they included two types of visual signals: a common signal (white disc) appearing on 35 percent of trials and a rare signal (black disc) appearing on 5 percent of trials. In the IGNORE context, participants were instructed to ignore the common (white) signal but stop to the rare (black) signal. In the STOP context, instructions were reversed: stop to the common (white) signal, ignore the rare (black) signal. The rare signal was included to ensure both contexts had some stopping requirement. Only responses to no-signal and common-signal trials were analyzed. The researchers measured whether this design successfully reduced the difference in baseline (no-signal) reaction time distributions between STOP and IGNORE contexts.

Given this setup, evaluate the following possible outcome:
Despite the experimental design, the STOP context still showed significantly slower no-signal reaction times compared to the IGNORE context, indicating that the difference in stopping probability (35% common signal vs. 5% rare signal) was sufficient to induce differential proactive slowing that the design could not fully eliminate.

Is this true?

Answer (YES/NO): YES